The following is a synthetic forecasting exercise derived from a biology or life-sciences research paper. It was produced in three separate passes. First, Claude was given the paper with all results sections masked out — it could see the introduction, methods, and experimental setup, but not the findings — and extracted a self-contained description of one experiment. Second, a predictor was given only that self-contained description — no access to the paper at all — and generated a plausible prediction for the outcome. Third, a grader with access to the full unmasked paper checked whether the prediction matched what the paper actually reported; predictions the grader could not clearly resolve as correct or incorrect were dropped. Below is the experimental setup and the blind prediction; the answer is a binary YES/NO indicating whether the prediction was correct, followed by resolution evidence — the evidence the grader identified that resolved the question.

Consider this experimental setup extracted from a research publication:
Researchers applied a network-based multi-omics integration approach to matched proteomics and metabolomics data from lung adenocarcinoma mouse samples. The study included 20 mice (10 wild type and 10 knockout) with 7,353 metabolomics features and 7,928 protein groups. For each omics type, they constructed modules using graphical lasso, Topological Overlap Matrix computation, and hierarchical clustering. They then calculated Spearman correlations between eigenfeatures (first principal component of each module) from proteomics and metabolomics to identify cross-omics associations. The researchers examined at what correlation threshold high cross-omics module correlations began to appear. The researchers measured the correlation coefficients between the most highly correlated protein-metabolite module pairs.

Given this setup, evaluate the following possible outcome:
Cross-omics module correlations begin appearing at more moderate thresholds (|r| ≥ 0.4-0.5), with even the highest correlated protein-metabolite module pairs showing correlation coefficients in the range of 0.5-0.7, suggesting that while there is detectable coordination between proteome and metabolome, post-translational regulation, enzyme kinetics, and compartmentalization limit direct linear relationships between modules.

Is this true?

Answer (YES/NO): NO